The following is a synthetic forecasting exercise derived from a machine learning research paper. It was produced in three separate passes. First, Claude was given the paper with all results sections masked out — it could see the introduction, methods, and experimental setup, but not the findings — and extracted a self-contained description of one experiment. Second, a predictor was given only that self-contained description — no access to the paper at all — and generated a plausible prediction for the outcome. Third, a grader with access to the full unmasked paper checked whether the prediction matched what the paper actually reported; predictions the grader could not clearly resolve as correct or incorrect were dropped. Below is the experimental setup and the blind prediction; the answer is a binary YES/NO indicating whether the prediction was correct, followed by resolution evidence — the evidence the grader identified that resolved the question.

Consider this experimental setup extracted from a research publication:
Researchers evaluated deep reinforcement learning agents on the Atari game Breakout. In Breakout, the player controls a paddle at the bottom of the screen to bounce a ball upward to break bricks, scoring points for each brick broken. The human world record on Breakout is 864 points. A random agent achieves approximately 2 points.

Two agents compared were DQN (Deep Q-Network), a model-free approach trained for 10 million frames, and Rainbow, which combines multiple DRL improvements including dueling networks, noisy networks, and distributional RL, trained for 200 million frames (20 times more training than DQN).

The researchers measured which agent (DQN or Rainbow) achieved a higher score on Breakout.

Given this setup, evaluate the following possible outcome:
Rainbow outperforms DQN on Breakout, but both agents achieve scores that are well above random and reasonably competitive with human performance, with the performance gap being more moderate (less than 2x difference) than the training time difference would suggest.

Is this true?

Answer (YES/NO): NO